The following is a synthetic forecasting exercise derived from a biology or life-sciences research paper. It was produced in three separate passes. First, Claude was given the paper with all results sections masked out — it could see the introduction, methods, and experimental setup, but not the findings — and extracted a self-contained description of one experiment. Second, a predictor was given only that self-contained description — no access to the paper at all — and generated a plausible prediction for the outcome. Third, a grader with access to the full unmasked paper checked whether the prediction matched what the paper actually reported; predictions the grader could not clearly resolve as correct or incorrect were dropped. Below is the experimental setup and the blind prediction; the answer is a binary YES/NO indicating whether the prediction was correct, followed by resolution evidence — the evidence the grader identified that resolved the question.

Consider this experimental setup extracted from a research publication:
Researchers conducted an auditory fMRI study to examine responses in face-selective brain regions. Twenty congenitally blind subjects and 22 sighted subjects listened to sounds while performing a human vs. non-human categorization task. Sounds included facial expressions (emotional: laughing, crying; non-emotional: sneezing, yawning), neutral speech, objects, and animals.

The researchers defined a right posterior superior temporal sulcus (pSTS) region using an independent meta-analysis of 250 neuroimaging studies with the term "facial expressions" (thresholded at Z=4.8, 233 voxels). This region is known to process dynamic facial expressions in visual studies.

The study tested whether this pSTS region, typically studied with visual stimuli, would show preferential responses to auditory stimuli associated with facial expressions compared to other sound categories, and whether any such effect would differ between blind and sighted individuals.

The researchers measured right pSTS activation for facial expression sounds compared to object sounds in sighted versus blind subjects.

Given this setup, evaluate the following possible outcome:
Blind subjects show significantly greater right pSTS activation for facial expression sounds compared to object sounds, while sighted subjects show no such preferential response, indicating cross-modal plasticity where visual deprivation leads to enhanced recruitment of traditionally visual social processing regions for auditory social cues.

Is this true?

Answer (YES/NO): NO